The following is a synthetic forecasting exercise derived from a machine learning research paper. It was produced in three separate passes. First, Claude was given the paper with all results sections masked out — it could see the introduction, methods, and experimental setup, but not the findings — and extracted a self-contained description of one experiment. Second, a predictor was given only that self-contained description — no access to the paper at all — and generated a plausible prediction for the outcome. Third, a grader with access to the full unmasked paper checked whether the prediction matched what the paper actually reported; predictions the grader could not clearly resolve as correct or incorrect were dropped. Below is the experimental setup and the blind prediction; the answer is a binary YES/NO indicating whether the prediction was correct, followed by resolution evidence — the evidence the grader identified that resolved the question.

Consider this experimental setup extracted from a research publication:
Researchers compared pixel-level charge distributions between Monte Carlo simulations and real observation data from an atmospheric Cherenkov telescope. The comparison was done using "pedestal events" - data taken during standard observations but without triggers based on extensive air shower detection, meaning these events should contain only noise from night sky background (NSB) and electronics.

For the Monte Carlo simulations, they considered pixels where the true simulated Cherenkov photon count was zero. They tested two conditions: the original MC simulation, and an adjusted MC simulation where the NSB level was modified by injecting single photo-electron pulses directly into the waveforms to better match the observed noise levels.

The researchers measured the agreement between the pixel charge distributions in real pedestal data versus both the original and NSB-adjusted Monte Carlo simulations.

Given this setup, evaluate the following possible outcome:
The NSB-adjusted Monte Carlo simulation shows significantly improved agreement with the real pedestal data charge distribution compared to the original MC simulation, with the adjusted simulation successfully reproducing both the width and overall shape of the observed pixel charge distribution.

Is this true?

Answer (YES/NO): YES